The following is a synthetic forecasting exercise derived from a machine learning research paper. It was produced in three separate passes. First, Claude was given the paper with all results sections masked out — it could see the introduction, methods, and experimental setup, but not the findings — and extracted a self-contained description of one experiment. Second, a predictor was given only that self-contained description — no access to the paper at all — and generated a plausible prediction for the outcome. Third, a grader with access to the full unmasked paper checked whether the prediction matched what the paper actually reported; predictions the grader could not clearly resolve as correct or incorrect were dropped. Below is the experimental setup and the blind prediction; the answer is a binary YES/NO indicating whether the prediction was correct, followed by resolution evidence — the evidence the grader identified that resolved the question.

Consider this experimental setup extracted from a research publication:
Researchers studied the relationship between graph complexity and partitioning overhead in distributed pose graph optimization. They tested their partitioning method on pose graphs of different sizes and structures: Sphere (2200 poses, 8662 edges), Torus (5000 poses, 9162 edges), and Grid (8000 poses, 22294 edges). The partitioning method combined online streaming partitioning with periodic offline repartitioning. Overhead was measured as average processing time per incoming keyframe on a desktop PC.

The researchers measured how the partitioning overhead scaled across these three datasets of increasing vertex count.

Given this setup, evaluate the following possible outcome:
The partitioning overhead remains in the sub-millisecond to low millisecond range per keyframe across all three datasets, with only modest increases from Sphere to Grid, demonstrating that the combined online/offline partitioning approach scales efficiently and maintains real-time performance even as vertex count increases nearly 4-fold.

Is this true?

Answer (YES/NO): NO